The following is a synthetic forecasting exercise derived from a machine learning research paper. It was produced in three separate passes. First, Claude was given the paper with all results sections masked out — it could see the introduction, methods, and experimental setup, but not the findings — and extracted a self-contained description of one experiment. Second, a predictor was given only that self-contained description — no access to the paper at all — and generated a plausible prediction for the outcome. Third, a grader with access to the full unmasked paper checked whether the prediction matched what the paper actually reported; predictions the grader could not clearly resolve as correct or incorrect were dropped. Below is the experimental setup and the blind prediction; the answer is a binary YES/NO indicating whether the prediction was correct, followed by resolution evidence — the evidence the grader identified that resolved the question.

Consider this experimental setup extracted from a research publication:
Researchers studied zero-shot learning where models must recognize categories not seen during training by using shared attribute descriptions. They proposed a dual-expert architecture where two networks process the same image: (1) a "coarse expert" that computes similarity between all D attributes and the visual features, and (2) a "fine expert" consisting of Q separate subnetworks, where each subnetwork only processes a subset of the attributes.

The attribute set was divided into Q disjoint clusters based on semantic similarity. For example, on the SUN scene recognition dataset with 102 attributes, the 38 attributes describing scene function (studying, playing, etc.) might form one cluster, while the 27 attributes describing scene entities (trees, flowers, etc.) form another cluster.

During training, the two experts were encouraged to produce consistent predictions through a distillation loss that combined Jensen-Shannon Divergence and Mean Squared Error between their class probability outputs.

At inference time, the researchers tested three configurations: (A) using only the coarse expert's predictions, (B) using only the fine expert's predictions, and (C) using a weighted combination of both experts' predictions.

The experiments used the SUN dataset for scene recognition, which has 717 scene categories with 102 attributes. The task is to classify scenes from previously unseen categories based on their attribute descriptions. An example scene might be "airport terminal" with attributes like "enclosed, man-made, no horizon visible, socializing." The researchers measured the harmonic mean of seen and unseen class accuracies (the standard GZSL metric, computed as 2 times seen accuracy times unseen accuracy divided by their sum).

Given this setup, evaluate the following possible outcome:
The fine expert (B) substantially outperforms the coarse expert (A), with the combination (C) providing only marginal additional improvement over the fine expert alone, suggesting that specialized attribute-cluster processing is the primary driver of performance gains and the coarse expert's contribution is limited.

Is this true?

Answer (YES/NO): NO